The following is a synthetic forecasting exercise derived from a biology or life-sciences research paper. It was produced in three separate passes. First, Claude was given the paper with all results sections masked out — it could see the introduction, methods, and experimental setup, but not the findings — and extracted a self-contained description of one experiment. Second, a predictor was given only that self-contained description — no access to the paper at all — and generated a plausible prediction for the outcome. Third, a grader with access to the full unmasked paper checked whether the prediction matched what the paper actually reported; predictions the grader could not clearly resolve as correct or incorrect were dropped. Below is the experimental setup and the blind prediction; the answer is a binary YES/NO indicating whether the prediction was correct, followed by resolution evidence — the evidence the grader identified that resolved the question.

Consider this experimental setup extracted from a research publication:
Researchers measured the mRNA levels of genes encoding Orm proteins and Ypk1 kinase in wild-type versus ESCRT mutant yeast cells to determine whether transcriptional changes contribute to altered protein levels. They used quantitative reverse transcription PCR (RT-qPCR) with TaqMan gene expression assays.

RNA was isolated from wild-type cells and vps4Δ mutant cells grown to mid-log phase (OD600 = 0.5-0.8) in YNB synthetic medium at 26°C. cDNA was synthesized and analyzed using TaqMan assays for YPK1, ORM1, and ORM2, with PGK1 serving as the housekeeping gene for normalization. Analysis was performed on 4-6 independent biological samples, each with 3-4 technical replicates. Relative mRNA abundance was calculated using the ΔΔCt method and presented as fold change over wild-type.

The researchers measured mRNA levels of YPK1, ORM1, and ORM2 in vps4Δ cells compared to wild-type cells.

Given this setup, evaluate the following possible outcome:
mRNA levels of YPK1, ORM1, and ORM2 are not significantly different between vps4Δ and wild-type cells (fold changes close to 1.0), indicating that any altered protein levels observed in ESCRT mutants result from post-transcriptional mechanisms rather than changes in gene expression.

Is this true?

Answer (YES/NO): YES